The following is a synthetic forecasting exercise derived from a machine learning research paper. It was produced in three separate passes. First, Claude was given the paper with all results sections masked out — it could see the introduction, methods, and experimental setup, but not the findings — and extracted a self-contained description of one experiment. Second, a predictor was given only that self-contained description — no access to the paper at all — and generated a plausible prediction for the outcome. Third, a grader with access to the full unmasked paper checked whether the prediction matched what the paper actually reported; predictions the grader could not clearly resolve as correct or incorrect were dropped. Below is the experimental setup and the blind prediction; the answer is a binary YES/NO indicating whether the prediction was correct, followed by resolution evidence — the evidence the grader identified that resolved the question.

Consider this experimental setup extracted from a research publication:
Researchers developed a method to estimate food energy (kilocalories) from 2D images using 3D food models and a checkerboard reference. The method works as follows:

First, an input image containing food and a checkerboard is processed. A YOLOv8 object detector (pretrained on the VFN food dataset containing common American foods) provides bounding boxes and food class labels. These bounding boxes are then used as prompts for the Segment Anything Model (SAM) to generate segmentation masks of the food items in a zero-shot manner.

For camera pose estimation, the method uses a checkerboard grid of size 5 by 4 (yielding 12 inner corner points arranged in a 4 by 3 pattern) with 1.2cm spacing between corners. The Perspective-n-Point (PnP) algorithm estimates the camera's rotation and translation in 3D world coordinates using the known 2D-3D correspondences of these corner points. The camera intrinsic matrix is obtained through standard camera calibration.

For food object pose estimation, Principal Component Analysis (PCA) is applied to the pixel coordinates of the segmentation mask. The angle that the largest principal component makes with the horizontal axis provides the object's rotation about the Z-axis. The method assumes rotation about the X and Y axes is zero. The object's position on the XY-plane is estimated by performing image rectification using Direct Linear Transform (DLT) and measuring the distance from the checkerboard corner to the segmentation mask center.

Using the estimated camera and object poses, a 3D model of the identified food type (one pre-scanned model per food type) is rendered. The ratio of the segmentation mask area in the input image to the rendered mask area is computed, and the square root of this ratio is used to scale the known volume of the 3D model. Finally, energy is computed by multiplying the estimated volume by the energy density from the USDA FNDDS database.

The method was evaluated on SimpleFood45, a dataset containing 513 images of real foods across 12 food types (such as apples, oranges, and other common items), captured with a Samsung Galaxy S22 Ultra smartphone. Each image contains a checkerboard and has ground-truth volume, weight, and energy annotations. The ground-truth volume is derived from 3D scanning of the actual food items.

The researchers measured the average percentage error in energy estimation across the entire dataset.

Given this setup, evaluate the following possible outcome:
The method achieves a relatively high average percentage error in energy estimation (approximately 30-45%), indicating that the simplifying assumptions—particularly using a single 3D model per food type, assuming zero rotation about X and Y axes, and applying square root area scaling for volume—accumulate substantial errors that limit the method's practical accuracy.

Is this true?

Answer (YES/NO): NO